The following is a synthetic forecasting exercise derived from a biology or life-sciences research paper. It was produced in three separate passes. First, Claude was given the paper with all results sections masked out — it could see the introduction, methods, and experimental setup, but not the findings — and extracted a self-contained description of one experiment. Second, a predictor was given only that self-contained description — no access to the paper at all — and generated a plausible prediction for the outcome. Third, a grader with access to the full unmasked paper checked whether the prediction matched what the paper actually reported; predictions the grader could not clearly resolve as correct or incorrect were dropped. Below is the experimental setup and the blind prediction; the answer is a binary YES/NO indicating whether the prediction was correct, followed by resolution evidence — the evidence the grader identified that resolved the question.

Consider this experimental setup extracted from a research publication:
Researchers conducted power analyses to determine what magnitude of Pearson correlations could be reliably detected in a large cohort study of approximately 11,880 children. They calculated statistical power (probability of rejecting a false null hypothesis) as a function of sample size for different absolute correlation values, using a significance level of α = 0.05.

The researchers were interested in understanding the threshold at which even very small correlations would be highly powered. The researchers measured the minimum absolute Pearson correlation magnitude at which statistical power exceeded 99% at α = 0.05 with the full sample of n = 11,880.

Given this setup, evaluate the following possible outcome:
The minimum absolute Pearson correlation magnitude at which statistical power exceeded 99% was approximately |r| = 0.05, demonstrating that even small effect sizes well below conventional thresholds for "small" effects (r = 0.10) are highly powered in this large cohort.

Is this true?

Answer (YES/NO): NO